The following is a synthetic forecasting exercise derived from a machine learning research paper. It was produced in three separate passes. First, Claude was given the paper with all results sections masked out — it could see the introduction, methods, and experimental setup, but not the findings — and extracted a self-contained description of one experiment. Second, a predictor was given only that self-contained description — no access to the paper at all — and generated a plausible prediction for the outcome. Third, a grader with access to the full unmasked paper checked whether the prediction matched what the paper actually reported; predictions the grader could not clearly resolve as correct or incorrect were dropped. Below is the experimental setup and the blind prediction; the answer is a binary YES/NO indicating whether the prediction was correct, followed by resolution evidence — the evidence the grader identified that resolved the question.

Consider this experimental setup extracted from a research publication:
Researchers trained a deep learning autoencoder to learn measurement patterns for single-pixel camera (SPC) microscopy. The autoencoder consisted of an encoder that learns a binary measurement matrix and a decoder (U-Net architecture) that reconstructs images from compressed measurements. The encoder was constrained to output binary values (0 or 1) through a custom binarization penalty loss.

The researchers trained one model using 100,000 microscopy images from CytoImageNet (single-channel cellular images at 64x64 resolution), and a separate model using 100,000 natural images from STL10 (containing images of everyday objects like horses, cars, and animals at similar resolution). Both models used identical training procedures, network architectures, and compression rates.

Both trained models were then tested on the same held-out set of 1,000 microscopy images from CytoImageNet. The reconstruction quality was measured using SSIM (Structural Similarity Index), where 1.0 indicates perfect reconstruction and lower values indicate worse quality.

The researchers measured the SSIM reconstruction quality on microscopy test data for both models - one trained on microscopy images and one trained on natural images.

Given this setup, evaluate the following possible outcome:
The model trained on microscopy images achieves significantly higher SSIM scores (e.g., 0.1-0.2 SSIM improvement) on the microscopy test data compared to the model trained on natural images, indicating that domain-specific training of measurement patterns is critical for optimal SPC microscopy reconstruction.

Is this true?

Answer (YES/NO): NO